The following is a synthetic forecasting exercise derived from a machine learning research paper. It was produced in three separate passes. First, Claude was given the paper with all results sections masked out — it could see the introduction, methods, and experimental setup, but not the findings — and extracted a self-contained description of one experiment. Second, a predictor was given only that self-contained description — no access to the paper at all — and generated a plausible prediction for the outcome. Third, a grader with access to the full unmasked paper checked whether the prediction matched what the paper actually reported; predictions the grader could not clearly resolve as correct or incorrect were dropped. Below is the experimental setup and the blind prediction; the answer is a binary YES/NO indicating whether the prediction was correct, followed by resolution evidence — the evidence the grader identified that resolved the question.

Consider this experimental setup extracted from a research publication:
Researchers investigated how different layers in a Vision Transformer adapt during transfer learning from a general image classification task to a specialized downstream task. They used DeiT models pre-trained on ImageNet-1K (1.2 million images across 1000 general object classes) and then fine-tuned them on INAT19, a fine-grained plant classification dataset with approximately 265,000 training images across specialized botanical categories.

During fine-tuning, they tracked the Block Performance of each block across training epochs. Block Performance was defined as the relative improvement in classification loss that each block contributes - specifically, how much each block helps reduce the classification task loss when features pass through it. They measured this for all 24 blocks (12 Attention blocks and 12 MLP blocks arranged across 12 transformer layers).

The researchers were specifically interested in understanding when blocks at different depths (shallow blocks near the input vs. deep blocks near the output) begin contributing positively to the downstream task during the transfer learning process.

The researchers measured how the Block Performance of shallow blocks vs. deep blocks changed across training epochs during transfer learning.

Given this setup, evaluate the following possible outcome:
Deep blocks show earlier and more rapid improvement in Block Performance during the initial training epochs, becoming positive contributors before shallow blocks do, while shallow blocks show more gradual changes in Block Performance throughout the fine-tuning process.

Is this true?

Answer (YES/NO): NO